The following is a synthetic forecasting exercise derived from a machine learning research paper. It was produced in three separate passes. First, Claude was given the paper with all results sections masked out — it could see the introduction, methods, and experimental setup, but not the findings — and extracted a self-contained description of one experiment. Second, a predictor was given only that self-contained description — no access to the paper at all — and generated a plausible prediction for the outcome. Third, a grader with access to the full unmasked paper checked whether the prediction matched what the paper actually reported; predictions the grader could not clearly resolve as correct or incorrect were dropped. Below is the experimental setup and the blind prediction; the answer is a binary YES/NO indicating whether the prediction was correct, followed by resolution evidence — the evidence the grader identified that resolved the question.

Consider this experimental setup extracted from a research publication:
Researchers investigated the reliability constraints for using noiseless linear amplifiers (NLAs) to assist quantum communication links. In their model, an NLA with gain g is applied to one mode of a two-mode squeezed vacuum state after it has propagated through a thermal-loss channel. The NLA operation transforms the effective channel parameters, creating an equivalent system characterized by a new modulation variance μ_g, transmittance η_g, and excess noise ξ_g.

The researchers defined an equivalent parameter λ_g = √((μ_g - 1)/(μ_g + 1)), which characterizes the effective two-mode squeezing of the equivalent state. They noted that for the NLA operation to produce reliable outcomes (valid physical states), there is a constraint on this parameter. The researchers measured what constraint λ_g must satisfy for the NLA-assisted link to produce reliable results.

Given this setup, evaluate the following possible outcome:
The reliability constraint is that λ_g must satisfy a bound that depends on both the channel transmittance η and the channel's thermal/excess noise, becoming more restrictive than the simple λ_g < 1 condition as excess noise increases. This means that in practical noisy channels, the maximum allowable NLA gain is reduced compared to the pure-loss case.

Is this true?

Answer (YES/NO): NO